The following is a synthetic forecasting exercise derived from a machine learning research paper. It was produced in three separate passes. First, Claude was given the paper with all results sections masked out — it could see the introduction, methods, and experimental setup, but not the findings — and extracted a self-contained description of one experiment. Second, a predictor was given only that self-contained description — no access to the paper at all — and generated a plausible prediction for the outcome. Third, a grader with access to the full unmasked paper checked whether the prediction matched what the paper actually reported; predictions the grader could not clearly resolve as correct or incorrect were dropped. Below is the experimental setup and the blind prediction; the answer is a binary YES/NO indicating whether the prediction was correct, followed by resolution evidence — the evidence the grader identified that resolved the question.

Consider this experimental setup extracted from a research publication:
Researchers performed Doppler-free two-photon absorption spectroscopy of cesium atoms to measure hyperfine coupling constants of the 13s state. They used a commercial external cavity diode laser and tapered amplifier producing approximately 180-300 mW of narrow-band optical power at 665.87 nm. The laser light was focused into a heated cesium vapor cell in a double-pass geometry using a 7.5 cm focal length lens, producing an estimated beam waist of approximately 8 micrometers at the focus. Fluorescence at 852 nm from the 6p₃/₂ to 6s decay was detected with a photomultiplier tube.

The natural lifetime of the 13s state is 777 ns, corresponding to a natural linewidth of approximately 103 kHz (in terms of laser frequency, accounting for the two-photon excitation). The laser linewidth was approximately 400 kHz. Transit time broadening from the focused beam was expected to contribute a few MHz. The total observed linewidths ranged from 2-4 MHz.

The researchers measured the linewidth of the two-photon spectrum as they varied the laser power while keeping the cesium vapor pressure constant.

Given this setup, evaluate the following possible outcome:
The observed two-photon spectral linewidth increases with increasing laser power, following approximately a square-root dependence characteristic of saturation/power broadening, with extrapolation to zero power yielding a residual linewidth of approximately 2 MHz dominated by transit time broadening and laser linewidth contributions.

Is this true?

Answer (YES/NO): NO